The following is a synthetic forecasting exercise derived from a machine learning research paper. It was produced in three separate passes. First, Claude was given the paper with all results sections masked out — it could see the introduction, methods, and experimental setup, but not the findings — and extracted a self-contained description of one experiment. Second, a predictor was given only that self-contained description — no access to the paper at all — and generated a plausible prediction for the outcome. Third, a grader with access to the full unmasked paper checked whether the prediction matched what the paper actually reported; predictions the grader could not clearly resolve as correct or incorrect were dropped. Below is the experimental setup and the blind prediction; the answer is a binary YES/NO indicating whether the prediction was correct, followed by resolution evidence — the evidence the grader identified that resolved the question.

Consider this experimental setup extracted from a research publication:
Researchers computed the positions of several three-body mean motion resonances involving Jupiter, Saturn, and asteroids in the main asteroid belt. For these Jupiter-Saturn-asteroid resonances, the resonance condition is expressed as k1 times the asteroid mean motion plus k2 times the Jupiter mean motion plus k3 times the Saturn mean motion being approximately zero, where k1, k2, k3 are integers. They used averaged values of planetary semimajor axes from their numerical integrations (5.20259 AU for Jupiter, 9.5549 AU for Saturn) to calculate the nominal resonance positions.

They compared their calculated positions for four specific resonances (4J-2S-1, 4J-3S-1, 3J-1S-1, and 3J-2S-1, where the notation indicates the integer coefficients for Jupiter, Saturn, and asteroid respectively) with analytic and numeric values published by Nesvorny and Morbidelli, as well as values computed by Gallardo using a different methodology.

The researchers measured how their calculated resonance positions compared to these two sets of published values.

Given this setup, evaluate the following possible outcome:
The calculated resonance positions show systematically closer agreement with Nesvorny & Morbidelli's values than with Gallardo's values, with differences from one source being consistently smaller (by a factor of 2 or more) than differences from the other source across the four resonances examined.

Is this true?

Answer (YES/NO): YES